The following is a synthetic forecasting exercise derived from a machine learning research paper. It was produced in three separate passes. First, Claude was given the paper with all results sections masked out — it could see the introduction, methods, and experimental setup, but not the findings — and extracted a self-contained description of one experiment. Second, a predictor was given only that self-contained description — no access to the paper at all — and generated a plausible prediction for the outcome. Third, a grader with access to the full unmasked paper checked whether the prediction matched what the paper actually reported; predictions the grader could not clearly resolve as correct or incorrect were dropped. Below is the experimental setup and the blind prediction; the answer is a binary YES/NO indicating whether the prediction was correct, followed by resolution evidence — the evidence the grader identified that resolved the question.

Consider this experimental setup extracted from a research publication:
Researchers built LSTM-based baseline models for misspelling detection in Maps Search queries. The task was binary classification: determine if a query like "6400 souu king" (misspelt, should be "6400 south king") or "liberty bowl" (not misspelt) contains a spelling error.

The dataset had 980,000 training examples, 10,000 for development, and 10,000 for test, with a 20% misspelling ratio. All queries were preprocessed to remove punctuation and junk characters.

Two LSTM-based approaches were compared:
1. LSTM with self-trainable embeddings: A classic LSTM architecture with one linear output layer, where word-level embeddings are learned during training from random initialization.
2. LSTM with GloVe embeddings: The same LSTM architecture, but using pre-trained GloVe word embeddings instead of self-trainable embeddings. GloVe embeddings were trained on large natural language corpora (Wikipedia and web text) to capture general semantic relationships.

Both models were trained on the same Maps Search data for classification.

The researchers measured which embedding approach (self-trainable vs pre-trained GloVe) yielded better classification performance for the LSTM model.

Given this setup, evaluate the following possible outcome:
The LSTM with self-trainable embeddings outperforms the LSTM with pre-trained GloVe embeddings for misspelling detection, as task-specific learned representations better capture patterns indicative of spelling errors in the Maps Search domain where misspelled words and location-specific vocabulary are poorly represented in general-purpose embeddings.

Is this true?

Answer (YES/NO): NO